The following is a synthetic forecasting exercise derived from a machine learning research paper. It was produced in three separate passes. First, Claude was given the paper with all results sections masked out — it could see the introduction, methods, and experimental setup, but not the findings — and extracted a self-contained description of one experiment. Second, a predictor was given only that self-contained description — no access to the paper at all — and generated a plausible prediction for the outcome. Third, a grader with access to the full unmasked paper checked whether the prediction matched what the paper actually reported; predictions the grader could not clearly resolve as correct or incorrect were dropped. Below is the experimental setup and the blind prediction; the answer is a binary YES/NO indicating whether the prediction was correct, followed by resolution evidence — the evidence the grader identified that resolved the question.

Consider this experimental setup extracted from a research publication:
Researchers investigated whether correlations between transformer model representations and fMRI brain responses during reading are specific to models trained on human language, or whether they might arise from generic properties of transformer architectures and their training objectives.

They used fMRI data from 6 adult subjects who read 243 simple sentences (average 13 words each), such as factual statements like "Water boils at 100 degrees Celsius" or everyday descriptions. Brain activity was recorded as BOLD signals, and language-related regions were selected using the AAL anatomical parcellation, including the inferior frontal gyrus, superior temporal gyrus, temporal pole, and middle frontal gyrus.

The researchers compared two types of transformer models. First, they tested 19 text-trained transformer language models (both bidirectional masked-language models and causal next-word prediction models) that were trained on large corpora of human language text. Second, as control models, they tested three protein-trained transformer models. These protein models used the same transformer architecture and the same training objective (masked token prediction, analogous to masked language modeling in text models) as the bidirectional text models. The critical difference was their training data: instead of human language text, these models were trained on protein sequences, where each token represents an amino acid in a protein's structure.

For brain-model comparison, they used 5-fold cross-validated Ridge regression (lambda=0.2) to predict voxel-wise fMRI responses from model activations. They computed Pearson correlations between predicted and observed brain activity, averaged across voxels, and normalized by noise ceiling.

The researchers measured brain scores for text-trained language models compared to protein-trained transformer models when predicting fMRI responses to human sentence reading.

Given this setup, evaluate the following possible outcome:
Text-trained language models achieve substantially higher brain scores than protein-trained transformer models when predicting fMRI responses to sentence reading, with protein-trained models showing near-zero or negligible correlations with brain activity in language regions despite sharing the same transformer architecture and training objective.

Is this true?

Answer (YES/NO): YES